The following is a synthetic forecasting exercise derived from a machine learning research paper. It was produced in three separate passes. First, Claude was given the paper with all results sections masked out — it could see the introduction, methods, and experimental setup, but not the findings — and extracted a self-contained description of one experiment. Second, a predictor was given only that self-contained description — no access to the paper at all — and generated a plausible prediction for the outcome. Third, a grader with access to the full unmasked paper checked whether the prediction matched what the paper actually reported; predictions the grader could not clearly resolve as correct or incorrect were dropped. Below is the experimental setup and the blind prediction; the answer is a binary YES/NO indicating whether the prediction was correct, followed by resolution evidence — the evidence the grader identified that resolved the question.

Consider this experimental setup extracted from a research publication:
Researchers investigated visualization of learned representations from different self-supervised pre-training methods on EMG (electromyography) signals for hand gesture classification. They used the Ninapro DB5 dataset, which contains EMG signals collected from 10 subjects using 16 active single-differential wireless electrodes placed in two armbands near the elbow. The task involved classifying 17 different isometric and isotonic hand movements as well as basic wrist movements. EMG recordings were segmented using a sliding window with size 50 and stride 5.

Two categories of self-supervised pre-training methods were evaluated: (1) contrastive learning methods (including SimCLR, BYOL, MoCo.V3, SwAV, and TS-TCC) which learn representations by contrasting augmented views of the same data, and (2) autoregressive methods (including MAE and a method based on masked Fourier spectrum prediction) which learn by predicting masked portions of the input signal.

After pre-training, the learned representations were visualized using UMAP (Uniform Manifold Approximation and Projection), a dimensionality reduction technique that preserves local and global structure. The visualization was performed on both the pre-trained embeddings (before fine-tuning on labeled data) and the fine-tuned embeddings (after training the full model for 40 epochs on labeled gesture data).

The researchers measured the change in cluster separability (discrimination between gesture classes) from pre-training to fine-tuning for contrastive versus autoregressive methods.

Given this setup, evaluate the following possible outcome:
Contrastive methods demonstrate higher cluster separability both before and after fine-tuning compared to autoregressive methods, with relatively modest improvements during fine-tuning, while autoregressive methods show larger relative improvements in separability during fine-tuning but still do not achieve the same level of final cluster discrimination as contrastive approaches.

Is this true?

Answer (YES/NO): YES